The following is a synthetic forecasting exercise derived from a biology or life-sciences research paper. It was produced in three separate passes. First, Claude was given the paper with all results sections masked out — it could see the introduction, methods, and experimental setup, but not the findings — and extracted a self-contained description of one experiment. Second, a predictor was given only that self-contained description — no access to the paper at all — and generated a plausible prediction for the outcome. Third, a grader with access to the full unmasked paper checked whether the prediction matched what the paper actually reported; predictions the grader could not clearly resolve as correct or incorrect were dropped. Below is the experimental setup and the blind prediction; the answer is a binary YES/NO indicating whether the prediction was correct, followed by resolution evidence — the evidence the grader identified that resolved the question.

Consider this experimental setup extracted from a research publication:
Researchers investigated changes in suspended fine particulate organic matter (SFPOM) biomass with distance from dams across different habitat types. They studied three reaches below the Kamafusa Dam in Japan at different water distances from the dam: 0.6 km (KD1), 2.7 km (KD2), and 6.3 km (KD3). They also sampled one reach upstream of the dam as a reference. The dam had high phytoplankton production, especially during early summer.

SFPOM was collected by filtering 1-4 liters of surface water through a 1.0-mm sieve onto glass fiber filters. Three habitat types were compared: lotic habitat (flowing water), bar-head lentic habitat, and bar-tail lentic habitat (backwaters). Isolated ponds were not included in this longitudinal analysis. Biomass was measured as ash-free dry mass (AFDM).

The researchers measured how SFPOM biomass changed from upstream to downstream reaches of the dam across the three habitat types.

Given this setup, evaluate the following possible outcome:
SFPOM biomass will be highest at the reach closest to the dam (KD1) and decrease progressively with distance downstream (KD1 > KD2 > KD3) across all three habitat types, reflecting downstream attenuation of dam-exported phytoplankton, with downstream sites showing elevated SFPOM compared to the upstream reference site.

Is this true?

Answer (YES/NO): NO